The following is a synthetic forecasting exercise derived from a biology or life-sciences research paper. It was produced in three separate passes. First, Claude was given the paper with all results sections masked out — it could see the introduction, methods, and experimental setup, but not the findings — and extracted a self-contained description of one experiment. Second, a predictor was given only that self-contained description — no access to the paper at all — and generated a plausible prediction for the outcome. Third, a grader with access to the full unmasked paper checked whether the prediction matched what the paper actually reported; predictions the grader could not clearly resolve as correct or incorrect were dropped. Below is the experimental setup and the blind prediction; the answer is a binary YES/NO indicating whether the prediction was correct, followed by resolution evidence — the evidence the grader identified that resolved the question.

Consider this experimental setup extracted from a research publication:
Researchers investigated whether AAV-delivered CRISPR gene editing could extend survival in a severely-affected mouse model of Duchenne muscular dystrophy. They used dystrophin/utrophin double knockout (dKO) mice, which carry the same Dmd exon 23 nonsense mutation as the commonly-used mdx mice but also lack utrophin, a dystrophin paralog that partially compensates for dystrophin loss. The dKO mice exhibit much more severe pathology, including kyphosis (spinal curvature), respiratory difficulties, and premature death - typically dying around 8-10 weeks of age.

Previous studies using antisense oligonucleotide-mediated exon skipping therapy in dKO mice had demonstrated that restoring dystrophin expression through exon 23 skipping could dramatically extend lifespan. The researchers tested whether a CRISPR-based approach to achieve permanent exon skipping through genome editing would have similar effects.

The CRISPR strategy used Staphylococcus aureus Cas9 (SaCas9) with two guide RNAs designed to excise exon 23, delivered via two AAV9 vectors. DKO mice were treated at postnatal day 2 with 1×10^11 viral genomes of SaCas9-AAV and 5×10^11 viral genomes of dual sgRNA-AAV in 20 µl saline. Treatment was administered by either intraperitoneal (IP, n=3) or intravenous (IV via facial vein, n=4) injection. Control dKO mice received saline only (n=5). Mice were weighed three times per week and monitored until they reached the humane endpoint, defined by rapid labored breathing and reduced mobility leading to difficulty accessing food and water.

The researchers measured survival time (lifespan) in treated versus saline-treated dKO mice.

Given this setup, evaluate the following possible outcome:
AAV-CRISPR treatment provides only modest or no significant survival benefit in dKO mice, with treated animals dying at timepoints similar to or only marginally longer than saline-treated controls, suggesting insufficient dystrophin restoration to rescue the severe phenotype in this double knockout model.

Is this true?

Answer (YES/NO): YES